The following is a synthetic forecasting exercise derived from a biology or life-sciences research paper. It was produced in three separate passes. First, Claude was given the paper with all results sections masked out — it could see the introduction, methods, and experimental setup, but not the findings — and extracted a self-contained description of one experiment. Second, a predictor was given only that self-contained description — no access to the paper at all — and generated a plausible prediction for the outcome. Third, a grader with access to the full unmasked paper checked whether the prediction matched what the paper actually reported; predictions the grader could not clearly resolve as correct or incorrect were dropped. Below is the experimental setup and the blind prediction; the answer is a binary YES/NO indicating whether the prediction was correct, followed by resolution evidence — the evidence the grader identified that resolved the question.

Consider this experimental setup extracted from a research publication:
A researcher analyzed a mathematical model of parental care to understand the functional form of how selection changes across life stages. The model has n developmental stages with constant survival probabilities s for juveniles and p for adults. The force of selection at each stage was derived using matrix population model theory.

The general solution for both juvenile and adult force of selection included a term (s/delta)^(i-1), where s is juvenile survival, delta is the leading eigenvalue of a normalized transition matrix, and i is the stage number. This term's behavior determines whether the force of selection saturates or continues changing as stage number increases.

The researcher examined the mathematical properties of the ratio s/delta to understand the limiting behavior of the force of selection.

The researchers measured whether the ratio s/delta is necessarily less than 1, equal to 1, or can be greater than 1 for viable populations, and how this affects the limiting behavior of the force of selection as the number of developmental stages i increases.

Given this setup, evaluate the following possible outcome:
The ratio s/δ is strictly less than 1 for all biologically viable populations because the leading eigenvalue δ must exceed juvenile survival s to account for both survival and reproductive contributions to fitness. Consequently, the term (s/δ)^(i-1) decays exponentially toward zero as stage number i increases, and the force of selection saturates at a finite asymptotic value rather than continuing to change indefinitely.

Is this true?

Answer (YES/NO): YES